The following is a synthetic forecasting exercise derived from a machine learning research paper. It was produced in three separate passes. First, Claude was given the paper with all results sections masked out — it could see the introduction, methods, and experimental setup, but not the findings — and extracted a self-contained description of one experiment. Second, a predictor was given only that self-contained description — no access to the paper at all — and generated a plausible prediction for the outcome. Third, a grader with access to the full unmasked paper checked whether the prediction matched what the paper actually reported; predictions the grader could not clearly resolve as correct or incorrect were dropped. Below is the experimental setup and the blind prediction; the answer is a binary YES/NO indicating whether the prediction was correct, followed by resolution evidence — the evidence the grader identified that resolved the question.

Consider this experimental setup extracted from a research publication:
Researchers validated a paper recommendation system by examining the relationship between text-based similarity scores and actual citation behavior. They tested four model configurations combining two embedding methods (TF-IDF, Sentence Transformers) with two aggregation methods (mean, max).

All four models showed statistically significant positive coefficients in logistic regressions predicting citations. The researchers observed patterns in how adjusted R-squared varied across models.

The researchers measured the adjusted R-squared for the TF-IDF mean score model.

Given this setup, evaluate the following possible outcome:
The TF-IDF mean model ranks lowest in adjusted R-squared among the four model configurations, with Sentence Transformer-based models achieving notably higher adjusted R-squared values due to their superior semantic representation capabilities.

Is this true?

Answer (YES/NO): YES